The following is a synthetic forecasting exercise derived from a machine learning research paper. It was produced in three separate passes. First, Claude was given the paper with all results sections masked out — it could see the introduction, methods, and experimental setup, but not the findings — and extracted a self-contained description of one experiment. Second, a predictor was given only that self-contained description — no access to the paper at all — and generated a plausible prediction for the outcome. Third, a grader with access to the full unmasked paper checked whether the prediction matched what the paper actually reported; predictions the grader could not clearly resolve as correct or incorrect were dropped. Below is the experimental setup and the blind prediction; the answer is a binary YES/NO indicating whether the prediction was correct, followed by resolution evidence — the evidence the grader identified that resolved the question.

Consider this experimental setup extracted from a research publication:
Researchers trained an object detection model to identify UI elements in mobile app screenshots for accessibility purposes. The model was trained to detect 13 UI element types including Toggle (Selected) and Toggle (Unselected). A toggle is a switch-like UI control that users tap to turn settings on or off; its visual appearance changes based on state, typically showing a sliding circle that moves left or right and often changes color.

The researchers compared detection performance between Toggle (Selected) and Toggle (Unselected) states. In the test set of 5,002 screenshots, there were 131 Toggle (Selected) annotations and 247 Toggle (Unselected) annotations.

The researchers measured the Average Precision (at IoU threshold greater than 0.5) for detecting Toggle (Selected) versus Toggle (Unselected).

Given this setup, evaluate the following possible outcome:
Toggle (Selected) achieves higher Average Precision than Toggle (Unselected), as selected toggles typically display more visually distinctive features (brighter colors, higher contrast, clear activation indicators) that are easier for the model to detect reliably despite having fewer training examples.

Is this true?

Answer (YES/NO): NO